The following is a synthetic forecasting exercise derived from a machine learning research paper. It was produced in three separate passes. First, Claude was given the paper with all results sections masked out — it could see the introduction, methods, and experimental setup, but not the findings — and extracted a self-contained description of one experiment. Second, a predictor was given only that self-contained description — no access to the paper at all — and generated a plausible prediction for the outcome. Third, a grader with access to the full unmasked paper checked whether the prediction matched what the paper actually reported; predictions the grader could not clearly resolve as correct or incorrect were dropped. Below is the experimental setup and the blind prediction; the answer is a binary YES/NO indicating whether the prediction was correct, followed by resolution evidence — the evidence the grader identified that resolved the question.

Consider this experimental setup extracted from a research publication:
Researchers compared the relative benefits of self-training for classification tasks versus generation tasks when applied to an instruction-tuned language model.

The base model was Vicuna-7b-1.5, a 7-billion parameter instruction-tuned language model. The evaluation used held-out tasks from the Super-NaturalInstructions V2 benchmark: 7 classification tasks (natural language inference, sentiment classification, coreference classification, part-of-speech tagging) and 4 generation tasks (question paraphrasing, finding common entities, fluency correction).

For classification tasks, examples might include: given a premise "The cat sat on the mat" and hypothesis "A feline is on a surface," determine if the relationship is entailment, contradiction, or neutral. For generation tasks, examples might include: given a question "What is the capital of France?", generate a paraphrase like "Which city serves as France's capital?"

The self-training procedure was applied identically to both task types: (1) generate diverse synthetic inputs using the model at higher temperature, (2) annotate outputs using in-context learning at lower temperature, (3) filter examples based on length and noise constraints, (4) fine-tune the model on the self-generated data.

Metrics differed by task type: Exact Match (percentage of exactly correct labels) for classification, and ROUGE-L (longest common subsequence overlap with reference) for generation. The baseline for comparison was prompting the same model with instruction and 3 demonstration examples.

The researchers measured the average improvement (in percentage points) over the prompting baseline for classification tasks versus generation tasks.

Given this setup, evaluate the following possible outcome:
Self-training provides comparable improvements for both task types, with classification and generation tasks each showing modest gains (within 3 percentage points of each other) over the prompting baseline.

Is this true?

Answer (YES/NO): NO